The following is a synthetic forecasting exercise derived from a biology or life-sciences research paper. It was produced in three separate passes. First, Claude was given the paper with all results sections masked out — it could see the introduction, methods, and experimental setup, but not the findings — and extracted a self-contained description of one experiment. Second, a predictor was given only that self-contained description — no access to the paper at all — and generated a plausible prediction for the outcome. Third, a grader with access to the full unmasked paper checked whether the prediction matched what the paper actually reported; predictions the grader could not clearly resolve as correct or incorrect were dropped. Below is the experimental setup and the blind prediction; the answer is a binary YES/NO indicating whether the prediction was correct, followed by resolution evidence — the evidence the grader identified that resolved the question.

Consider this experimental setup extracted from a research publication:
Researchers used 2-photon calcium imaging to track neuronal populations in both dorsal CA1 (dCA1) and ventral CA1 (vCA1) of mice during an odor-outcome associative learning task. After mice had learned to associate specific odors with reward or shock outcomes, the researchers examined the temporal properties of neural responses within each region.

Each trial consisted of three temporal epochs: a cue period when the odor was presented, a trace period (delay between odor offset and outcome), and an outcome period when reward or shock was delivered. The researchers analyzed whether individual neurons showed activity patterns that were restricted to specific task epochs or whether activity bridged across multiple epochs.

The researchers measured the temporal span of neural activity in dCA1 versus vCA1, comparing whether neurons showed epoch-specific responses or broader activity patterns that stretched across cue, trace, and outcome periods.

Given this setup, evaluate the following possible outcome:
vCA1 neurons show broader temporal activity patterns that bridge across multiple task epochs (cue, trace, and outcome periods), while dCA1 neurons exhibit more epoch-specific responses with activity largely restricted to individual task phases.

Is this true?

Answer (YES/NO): YES